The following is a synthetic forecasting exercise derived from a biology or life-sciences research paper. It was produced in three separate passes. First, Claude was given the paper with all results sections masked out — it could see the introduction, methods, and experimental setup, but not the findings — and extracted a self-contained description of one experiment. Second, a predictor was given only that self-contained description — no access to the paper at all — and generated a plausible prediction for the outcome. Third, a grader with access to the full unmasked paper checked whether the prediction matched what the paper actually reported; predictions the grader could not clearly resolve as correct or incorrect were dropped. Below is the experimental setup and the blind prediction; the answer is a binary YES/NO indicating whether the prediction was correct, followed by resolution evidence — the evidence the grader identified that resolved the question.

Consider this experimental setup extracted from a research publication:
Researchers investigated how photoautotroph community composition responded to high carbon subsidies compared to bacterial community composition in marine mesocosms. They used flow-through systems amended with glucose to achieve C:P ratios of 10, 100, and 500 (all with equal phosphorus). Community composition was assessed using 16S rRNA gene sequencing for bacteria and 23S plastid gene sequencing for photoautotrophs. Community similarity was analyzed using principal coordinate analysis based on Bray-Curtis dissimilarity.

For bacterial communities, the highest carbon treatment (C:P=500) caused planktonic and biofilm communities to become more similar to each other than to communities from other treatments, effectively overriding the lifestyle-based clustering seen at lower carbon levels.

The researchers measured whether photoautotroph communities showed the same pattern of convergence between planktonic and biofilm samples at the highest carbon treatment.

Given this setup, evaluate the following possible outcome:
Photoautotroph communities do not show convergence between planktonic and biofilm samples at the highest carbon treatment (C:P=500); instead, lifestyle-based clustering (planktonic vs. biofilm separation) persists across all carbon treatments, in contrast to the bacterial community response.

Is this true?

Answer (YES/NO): YES